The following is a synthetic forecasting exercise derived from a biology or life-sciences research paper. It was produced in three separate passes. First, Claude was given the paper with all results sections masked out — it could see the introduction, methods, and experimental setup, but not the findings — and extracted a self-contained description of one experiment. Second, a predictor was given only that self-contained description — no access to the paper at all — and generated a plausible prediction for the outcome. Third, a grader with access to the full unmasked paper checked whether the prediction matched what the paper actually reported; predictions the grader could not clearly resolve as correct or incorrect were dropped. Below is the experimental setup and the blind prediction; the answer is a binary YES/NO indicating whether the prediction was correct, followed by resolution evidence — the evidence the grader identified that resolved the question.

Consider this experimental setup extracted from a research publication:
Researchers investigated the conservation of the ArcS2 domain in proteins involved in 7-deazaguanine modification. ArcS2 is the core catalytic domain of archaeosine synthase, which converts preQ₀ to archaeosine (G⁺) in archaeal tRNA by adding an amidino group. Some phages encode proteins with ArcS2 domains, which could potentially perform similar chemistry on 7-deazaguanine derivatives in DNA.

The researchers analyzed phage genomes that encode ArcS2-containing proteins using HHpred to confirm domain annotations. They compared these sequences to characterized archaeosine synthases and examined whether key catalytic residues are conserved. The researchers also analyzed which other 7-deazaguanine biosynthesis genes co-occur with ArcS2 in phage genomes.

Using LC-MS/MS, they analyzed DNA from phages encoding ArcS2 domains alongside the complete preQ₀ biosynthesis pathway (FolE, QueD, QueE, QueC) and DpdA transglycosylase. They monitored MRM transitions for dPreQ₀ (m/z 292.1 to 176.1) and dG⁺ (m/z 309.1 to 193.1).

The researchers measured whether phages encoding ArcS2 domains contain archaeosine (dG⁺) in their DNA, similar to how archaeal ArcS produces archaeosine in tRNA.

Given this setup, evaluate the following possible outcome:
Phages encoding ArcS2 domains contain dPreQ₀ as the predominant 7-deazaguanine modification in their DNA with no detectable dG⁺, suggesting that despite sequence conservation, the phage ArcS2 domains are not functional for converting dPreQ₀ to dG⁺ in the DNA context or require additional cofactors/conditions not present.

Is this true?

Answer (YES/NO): NO